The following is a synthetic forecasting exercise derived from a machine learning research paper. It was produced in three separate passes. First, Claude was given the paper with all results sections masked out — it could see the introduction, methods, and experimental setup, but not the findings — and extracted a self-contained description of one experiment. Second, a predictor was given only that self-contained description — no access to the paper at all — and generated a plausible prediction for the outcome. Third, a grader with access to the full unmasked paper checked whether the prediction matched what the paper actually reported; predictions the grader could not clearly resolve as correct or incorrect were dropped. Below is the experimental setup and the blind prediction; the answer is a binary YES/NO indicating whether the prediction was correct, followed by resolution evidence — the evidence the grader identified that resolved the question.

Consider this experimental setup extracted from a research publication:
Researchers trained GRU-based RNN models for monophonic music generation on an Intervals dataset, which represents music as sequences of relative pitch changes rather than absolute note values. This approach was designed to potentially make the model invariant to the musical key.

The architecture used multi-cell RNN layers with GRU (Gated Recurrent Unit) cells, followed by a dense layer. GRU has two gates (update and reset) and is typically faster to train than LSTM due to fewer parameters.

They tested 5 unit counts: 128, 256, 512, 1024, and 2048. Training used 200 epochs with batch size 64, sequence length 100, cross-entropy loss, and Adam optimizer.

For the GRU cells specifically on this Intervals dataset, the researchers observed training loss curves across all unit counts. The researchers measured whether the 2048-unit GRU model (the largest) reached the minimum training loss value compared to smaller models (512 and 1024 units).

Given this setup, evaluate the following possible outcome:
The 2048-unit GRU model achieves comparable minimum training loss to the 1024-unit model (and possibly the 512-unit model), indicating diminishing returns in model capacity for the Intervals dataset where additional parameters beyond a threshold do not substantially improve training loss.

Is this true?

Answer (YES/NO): NO